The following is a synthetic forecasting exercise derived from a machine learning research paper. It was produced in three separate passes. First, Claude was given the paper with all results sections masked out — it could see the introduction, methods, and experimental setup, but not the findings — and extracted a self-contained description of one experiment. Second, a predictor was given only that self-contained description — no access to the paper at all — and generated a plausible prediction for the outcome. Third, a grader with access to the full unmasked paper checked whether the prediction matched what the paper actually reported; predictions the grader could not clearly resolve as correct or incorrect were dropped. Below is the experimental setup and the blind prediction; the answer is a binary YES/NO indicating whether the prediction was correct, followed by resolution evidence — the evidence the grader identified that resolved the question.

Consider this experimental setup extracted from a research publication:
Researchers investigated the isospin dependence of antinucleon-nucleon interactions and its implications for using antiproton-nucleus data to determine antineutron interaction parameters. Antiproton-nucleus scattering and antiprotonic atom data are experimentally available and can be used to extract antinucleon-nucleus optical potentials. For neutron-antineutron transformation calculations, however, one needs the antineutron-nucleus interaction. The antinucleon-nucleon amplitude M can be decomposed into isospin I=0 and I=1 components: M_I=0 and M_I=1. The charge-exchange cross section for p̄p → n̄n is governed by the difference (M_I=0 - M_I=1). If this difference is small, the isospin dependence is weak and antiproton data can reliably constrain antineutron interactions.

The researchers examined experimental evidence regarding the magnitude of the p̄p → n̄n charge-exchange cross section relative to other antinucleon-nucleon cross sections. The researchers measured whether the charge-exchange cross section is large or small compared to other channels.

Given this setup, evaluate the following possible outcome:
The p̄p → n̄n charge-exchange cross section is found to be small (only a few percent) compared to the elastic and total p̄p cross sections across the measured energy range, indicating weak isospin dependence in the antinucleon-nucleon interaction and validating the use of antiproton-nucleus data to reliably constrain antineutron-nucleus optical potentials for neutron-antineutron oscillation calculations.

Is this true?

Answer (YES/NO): YES